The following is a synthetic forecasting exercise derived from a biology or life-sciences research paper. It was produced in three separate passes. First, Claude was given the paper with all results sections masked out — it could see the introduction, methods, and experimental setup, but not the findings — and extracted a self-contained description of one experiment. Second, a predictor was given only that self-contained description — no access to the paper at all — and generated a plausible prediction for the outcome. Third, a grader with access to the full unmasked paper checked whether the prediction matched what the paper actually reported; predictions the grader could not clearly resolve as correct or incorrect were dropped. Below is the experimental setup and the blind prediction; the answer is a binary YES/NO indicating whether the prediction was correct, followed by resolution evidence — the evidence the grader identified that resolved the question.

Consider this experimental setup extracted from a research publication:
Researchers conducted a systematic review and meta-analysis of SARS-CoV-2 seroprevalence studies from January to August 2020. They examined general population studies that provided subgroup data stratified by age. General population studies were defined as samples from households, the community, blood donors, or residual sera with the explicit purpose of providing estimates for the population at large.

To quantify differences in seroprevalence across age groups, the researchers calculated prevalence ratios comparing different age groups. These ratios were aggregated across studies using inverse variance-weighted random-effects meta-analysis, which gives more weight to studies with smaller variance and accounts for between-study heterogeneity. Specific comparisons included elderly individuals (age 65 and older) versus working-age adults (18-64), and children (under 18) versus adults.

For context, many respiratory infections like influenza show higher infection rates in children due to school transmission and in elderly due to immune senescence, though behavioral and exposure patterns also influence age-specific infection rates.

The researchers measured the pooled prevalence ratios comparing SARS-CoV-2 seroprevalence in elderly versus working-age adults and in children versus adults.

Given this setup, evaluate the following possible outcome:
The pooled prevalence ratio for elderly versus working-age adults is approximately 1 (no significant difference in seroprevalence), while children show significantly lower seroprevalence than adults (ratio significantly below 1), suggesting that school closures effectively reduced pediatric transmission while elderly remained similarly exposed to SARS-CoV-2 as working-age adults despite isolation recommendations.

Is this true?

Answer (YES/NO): NO